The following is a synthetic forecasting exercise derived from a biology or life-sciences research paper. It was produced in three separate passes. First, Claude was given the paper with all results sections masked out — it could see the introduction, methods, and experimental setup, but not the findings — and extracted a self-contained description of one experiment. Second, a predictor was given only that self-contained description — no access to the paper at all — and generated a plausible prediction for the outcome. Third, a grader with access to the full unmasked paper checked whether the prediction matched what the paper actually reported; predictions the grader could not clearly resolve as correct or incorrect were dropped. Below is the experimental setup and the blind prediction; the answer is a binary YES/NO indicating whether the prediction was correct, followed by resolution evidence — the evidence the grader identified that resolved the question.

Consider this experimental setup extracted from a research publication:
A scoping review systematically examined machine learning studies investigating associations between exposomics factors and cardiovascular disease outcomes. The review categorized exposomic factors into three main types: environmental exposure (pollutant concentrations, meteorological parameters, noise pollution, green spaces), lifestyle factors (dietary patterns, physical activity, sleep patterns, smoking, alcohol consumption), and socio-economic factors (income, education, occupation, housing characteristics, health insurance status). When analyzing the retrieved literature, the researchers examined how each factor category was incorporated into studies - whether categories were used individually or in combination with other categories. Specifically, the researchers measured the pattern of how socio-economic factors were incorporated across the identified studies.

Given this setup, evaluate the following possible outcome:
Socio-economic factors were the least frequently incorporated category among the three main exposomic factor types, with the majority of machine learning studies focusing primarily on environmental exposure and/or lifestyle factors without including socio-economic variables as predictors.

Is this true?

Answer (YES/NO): YES